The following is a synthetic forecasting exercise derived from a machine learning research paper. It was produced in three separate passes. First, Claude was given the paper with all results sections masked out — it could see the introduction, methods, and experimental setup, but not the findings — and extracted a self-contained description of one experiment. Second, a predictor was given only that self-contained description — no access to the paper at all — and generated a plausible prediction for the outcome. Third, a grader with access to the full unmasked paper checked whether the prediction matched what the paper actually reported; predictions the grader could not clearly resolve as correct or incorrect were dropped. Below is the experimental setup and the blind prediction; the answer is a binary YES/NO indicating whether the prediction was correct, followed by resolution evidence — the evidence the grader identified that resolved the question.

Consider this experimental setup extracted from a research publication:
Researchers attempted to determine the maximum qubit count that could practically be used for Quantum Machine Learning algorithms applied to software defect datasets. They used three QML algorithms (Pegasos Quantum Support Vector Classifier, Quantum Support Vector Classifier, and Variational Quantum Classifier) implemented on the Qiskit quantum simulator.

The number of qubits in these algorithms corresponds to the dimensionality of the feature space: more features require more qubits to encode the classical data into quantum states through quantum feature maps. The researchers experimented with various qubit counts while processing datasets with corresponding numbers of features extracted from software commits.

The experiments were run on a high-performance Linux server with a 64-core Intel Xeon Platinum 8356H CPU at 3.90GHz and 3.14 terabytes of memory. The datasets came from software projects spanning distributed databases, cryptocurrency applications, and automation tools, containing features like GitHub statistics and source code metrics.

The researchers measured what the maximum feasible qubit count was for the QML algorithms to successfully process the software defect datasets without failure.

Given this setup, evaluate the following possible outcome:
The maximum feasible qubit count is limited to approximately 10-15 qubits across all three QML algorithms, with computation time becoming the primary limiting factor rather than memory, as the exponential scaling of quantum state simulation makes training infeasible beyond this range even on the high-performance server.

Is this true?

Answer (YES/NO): NO